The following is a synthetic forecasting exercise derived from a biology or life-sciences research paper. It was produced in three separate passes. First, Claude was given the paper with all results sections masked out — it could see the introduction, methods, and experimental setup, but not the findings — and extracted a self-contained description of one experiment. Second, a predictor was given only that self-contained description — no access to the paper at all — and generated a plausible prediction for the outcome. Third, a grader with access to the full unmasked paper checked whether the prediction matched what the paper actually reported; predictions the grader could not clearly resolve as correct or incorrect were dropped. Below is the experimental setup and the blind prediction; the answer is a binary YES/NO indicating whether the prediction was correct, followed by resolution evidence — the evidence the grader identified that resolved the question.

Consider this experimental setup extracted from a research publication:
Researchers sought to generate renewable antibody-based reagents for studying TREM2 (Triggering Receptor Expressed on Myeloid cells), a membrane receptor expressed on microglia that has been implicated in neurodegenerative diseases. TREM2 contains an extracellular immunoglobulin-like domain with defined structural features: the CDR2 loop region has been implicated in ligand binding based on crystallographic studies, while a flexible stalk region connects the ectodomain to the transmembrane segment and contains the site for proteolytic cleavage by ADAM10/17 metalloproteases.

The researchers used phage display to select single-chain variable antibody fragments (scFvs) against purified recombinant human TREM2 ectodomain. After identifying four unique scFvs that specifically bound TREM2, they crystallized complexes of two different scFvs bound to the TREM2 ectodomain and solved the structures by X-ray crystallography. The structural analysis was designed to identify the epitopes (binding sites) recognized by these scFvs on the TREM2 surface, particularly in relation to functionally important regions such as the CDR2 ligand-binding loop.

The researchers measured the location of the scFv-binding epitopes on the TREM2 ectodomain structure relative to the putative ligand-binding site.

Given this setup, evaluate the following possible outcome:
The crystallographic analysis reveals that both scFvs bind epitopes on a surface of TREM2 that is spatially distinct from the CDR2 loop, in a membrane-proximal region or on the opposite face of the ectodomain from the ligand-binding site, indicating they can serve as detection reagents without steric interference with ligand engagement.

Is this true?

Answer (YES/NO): YES